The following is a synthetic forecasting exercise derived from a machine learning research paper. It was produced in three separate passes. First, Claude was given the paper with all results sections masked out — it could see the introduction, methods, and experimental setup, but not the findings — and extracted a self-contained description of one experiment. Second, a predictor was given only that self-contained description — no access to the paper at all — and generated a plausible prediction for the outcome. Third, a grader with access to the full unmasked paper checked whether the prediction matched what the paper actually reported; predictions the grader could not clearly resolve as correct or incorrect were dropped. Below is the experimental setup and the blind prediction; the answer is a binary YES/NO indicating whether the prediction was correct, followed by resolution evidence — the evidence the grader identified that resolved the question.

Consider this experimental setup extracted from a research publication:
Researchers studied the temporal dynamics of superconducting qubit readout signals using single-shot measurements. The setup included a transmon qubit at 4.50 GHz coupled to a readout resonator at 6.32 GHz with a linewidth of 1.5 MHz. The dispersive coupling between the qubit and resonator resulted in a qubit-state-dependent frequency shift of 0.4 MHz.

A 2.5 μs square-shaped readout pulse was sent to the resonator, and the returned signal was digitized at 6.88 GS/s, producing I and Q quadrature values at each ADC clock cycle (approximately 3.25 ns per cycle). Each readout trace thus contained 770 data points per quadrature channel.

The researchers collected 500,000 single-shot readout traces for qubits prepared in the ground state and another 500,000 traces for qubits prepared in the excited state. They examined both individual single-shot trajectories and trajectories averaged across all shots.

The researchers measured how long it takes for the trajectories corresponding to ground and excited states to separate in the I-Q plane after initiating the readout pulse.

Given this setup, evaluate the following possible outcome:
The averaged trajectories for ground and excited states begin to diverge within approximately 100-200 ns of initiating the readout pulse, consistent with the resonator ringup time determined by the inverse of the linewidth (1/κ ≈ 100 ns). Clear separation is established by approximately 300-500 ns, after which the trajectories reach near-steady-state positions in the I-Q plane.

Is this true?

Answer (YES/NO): YES